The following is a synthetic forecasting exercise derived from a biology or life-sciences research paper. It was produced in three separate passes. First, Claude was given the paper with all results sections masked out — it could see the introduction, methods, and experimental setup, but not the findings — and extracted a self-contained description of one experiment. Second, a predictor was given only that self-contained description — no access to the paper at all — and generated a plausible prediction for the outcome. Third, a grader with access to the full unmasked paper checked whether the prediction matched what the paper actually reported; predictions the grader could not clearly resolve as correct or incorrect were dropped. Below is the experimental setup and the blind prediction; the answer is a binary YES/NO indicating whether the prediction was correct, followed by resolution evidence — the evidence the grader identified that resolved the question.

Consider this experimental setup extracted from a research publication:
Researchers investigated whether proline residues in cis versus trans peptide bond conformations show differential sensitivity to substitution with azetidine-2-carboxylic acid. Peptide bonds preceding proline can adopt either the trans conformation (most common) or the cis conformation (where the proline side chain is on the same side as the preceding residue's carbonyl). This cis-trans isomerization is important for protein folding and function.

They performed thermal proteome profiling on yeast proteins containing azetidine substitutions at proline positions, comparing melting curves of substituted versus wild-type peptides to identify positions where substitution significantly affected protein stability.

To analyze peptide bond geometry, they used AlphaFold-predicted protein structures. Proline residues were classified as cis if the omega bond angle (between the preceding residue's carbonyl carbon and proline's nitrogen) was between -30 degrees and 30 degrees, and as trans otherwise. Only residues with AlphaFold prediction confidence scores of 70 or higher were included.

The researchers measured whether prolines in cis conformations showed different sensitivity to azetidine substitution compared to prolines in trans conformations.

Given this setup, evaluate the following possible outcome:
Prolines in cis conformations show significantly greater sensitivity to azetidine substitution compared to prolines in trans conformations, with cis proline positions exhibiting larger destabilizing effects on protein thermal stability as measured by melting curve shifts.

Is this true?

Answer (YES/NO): NO